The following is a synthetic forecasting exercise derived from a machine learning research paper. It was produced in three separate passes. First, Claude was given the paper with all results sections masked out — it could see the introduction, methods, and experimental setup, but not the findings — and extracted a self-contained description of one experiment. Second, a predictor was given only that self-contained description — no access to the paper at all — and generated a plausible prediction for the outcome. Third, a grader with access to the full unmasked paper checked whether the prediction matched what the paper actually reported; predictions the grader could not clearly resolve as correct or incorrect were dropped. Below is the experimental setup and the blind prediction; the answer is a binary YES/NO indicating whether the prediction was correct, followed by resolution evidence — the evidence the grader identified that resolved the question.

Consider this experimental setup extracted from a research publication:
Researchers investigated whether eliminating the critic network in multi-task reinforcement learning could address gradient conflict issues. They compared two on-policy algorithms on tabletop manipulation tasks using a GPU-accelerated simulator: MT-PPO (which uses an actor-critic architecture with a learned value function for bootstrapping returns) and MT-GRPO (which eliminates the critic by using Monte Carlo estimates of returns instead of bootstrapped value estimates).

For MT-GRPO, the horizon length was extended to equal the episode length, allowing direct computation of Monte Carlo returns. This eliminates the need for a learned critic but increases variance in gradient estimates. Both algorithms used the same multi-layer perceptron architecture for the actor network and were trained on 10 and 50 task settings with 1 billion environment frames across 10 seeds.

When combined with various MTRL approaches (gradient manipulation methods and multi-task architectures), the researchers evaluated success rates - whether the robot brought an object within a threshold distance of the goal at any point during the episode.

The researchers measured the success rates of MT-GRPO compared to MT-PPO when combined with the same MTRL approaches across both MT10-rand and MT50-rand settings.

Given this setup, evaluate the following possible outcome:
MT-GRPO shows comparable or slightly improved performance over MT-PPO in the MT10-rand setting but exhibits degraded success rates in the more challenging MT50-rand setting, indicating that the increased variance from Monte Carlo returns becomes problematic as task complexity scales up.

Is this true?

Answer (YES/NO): NO